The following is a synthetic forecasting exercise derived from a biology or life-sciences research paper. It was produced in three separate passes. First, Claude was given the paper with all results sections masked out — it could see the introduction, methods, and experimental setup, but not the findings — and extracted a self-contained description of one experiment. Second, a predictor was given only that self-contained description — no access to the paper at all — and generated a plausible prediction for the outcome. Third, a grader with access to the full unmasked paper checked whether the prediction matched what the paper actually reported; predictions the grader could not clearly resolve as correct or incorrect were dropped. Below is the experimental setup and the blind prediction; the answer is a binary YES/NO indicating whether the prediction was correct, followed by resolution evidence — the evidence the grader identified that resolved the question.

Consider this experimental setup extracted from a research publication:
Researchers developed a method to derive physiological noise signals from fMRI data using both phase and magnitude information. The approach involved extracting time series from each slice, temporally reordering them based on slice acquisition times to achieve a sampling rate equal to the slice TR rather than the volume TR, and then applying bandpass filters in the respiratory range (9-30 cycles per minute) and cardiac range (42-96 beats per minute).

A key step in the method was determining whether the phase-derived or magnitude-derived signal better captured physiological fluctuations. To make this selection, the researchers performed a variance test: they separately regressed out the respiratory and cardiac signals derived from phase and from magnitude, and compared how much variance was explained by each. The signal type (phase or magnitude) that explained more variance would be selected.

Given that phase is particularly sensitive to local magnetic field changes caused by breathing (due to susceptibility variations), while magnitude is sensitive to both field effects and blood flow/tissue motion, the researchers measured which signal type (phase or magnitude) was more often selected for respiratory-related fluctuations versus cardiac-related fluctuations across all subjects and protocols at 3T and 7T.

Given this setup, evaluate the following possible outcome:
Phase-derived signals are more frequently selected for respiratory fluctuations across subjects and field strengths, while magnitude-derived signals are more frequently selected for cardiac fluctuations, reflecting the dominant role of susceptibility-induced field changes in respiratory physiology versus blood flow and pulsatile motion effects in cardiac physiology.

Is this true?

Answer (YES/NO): NO